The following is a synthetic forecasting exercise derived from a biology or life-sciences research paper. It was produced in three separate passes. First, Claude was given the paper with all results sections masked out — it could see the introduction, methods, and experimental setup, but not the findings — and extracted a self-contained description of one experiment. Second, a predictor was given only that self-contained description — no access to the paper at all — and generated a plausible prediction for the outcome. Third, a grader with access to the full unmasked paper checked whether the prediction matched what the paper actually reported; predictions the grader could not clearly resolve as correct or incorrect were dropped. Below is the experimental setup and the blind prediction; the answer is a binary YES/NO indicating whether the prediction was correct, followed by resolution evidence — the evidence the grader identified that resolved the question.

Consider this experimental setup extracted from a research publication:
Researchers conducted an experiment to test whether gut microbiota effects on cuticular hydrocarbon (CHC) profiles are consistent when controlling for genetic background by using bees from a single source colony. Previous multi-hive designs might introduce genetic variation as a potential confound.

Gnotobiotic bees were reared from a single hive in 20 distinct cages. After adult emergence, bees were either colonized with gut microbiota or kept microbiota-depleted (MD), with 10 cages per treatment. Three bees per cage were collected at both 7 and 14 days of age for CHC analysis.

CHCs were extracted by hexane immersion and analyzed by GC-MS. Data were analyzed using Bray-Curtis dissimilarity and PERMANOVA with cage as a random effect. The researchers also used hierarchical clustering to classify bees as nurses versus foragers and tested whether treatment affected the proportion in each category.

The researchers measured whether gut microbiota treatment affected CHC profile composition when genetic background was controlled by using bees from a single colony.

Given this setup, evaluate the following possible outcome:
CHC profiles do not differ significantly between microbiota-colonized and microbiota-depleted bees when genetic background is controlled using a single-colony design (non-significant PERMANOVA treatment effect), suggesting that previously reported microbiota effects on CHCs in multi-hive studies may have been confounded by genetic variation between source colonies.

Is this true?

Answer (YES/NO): NO